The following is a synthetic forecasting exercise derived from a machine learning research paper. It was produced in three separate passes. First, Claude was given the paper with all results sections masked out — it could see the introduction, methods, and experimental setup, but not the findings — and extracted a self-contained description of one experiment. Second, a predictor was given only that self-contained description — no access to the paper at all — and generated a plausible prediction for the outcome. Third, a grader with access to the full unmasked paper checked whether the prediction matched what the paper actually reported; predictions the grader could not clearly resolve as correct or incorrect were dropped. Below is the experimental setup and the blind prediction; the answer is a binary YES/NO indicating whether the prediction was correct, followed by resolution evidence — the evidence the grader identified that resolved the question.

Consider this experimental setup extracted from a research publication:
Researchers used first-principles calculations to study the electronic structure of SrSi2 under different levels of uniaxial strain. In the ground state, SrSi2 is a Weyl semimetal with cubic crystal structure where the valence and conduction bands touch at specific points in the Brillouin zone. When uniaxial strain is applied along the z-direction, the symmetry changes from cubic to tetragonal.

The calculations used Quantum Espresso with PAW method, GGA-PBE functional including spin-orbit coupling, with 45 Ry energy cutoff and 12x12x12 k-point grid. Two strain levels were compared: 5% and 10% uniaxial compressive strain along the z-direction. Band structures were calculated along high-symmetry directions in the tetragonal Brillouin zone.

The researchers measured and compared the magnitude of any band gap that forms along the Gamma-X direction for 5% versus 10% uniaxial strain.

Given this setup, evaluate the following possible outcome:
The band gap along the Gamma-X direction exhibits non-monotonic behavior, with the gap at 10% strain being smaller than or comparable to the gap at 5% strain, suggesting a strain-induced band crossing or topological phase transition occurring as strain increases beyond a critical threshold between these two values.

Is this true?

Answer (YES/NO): NO